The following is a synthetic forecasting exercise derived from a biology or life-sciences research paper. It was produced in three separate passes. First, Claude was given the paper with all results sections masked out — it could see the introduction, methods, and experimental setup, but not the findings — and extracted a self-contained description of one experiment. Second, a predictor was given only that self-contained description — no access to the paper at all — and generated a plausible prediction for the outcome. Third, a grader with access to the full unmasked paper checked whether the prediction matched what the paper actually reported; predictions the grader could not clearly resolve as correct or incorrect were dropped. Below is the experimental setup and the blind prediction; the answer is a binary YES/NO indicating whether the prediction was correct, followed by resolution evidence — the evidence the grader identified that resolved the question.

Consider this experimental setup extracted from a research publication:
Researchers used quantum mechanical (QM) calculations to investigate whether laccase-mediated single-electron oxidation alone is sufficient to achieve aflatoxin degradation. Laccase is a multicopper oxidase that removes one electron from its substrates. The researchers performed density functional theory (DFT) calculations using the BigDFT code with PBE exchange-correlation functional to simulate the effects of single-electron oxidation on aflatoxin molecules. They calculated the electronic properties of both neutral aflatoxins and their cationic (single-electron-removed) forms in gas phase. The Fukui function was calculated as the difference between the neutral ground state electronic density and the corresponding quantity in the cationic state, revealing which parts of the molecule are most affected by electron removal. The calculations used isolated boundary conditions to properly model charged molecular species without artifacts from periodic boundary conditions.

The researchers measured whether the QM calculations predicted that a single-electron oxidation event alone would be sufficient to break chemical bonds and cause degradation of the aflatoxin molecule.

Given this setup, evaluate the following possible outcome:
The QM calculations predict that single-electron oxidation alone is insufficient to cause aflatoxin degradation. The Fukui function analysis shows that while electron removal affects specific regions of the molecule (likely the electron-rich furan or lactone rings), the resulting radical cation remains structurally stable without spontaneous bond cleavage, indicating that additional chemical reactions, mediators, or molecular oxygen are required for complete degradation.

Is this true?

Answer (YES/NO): YES